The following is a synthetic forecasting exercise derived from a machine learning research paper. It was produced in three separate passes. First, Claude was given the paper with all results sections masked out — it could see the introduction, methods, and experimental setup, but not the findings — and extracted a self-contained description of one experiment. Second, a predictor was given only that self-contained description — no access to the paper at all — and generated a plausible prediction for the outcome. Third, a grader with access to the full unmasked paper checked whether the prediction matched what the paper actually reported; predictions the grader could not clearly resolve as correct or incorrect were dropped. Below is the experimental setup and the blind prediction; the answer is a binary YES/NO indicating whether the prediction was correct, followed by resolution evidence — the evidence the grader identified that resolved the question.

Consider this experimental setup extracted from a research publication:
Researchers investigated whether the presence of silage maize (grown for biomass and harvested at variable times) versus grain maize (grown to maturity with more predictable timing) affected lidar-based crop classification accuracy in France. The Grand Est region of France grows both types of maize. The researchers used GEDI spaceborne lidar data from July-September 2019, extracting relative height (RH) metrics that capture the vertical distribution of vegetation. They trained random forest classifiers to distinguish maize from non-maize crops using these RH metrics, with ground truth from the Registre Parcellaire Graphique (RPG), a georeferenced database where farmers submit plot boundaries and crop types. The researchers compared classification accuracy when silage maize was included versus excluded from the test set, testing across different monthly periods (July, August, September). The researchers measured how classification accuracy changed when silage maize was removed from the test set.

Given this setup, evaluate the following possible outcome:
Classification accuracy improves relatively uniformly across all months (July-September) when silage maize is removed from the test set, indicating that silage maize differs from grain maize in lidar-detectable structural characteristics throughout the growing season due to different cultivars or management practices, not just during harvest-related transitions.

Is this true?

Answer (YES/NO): NO